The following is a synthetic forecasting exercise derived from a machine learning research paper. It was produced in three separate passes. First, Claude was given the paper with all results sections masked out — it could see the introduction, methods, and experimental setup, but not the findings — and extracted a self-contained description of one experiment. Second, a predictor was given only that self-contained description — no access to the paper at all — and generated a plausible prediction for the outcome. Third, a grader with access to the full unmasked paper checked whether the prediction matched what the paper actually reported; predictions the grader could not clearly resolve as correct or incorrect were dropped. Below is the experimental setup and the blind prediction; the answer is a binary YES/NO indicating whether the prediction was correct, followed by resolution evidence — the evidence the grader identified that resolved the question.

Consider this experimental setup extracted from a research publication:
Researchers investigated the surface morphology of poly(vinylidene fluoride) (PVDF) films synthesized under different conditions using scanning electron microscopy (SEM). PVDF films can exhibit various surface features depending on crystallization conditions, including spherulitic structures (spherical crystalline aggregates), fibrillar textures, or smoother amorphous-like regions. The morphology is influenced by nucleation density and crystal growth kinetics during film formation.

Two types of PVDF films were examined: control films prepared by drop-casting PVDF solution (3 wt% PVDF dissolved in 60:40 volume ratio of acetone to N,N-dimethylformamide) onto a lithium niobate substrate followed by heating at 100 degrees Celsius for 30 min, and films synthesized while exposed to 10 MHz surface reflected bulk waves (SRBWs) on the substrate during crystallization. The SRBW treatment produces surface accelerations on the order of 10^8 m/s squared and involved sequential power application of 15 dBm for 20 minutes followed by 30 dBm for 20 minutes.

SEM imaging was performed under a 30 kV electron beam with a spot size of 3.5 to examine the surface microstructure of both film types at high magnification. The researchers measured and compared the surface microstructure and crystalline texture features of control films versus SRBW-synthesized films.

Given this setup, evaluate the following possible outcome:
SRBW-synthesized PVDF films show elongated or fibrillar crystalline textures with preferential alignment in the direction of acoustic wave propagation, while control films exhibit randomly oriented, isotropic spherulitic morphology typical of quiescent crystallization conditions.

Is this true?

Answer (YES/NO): NO